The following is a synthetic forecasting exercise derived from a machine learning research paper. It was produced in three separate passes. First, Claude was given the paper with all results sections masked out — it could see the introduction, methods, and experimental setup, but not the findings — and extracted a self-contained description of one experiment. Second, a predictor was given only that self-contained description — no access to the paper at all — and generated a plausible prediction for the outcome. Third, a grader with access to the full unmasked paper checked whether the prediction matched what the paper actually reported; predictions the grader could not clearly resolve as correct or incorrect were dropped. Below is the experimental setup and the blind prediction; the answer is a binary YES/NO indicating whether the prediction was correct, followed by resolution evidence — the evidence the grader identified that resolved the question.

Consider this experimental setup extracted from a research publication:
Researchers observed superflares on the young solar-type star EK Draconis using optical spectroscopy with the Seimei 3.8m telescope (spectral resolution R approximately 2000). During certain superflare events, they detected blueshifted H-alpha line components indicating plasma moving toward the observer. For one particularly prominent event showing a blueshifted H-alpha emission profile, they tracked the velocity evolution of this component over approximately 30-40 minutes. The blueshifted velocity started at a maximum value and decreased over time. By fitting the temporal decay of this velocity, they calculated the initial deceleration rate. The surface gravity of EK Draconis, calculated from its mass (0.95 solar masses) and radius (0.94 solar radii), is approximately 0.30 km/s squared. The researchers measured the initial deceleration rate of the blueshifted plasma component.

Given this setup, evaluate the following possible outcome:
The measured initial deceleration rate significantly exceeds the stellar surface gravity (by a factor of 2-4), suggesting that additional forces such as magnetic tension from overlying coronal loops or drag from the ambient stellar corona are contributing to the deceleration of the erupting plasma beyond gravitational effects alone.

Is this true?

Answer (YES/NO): NO